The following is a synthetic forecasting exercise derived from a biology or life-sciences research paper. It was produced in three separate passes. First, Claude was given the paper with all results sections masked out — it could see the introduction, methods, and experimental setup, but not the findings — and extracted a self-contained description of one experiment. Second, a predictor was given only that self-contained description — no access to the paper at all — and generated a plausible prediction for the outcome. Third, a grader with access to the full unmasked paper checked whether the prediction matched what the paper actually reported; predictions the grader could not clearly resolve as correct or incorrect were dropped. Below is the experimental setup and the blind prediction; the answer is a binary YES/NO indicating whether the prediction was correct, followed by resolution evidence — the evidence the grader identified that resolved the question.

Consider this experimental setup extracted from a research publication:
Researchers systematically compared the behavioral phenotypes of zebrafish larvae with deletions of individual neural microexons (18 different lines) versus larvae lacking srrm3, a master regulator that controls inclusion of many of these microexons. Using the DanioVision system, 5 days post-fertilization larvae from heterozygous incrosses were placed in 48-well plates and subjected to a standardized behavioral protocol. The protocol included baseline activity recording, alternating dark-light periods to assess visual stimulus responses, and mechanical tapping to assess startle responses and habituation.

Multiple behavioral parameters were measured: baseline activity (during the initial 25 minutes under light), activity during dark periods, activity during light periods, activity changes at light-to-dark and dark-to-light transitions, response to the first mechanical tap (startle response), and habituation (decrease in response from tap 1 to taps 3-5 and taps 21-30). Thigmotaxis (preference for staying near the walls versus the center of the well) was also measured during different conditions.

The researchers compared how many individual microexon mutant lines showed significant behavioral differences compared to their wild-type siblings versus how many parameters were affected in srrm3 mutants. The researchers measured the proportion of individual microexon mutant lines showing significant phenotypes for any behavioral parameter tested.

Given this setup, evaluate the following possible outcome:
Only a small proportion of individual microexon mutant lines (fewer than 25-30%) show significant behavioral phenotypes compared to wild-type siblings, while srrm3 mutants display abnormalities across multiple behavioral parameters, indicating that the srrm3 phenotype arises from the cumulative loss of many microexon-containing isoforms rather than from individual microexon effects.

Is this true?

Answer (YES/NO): YES